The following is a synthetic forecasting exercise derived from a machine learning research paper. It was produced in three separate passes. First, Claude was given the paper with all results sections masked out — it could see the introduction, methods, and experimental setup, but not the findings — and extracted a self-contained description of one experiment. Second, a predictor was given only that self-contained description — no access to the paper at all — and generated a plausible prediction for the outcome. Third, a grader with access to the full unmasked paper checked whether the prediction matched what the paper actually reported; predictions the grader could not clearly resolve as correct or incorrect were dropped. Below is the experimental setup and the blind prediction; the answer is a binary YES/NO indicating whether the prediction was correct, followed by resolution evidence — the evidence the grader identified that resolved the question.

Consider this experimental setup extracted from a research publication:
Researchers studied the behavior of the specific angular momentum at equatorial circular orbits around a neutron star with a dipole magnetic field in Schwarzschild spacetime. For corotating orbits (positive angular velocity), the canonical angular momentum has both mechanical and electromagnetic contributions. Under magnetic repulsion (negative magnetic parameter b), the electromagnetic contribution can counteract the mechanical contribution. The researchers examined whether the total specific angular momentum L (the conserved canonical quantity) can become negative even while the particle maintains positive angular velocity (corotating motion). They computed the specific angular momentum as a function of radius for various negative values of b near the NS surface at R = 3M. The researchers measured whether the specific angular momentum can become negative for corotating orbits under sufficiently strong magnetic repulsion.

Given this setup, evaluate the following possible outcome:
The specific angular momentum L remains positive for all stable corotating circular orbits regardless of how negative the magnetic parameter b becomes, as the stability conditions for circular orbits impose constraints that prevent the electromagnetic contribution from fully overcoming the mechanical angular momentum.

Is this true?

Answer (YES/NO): NO